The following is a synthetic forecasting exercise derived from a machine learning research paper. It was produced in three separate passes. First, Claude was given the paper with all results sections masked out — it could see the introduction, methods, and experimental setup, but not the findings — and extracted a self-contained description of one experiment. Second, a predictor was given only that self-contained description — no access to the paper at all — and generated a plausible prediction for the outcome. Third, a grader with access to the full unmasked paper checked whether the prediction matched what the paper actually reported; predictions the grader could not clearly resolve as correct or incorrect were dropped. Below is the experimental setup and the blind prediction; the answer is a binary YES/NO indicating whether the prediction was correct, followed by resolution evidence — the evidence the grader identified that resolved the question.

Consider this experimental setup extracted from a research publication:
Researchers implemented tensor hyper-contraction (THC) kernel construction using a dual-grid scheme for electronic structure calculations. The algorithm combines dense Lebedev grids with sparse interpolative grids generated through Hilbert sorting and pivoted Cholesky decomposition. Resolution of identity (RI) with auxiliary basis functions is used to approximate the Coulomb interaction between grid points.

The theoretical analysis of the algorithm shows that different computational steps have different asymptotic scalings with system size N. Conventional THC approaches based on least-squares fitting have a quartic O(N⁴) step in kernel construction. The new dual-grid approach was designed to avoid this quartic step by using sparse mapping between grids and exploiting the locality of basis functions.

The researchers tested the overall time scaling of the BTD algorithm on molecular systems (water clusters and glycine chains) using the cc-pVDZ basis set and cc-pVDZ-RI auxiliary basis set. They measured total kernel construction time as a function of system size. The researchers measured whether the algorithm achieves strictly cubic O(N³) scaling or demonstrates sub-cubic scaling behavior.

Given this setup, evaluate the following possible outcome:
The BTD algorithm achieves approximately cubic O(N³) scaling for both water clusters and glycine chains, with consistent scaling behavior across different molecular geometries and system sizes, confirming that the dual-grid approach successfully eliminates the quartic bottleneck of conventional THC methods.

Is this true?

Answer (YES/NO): NO